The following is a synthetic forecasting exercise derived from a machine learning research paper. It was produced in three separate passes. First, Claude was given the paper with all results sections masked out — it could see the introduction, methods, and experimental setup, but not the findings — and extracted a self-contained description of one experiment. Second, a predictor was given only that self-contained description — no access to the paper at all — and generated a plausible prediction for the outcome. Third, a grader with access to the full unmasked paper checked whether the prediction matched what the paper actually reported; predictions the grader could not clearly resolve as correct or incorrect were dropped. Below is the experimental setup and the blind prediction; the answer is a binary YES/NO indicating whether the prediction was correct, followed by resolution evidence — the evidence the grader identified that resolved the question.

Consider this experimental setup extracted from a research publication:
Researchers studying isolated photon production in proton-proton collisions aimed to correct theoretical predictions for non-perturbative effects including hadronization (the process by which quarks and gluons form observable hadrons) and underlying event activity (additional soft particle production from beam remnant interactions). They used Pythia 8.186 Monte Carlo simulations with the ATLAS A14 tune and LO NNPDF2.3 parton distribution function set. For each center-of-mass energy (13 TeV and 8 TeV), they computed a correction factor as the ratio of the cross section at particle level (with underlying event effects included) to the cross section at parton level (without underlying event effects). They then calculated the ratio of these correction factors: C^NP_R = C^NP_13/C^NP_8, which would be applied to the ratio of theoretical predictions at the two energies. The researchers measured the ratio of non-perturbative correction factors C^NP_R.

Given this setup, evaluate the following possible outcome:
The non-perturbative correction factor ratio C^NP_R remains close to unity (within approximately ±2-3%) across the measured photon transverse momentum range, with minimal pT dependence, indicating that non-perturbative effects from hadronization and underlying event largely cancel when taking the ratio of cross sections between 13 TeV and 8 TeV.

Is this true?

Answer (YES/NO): YES